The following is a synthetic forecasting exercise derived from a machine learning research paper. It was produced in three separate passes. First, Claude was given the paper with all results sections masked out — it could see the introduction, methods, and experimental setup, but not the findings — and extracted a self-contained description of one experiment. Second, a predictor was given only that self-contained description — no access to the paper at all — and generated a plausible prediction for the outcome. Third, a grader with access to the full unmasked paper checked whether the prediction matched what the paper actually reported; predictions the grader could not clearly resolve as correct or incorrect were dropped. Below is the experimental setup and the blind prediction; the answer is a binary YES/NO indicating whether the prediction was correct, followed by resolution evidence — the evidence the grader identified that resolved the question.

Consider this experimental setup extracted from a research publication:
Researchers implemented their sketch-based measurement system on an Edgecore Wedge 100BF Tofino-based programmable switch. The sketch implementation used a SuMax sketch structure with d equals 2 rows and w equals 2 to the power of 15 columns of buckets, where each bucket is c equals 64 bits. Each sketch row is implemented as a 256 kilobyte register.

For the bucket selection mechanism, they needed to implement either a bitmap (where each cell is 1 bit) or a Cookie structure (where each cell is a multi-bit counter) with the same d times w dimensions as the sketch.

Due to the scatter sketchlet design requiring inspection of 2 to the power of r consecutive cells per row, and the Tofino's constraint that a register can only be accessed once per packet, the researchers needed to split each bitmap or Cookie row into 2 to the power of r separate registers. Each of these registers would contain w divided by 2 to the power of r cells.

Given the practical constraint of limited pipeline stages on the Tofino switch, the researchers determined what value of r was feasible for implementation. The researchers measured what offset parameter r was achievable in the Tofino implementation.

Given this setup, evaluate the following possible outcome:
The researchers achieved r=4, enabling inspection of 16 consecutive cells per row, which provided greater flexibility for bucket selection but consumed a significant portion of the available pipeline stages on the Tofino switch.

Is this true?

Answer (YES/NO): NO